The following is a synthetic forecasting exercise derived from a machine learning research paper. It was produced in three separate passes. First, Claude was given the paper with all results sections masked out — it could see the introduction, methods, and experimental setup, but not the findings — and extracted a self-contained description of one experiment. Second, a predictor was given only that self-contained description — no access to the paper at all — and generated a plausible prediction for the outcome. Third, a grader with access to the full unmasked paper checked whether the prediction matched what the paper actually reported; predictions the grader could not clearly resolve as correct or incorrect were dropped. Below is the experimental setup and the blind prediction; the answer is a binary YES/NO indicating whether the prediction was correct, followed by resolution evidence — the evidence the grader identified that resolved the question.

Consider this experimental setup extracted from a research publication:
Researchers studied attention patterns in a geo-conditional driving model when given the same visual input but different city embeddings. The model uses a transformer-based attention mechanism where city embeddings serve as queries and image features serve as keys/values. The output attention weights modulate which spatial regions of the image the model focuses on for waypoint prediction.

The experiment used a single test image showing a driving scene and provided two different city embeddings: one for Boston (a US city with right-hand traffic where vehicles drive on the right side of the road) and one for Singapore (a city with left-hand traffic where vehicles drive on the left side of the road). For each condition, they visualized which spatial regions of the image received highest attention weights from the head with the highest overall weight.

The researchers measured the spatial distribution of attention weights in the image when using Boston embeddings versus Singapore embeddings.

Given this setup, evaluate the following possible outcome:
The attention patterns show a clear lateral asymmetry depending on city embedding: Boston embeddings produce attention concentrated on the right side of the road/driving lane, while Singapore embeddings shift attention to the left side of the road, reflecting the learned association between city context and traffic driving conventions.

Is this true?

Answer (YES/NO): YES